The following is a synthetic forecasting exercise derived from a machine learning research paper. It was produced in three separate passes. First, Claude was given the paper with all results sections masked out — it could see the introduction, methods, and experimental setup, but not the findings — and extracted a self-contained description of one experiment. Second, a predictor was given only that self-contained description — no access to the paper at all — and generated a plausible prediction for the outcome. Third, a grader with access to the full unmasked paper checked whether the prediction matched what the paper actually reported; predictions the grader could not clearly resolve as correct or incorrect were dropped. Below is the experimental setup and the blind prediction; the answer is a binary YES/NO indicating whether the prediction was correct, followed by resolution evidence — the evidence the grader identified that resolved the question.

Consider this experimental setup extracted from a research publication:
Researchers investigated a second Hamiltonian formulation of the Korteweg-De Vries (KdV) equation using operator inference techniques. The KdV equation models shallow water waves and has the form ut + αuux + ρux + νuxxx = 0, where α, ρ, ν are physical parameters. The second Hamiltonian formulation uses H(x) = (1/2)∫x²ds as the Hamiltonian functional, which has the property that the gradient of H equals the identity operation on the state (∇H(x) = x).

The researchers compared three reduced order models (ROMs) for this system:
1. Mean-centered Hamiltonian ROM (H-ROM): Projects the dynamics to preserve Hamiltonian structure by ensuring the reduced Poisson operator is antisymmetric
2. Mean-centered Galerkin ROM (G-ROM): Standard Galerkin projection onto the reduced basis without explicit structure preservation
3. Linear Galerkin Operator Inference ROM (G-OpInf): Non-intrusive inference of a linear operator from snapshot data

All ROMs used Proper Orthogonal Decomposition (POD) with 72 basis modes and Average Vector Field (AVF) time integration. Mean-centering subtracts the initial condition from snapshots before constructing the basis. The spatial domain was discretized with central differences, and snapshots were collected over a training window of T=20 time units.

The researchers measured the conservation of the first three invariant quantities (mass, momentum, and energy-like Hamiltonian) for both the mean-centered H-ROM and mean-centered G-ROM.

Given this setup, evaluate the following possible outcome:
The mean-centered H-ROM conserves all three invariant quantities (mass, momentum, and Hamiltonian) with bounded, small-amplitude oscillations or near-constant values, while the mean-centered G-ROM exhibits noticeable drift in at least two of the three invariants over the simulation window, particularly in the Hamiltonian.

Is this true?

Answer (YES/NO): NO